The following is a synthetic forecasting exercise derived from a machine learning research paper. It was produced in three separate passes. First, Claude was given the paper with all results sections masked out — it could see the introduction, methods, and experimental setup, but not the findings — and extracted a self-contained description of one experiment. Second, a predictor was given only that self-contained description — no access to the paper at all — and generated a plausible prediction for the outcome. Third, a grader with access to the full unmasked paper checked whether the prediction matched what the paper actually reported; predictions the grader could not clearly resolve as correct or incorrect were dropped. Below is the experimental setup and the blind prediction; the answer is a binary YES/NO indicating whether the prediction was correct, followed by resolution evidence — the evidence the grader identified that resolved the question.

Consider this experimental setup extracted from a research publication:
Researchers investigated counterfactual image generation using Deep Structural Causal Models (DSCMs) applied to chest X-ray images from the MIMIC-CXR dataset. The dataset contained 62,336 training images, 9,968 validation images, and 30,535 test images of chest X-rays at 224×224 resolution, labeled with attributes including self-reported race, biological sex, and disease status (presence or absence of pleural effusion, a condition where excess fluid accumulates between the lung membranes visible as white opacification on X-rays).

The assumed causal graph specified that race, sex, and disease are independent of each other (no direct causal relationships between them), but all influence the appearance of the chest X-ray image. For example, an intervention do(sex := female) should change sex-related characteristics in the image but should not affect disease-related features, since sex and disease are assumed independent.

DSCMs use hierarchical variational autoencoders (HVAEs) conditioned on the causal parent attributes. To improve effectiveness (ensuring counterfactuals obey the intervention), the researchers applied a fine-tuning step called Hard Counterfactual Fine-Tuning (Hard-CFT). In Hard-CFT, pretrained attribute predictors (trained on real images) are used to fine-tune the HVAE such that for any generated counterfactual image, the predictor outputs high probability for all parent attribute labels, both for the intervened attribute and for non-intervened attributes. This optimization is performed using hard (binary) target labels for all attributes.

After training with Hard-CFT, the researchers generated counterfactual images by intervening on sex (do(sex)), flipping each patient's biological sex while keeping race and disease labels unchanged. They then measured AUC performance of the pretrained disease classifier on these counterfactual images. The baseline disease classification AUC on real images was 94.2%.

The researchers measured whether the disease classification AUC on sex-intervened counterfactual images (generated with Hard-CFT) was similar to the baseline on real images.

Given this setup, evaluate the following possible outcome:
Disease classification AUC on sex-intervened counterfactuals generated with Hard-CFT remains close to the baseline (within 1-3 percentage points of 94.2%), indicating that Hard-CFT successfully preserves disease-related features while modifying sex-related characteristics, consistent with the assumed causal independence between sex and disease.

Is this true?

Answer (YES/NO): NO